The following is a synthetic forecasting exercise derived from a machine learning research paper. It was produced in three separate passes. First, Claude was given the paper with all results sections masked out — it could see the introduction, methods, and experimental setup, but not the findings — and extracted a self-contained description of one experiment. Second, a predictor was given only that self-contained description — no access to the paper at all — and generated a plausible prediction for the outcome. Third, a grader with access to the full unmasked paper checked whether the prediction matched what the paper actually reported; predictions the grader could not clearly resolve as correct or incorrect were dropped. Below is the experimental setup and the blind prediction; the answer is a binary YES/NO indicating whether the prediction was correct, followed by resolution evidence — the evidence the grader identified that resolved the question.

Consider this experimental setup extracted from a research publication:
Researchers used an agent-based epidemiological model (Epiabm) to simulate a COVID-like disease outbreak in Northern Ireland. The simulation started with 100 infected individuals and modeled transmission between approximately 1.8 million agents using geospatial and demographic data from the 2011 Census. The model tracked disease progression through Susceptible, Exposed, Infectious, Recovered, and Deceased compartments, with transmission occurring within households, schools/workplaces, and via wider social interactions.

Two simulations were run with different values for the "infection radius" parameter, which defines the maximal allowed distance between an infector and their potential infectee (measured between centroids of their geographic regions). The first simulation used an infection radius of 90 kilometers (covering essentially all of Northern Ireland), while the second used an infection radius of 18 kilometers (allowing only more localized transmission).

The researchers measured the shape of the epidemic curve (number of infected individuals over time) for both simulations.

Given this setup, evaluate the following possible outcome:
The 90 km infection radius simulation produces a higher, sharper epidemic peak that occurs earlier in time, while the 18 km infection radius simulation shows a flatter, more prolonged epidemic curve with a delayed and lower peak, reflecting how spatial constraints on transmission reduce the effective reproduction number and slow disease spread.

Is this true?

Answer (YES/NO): NO